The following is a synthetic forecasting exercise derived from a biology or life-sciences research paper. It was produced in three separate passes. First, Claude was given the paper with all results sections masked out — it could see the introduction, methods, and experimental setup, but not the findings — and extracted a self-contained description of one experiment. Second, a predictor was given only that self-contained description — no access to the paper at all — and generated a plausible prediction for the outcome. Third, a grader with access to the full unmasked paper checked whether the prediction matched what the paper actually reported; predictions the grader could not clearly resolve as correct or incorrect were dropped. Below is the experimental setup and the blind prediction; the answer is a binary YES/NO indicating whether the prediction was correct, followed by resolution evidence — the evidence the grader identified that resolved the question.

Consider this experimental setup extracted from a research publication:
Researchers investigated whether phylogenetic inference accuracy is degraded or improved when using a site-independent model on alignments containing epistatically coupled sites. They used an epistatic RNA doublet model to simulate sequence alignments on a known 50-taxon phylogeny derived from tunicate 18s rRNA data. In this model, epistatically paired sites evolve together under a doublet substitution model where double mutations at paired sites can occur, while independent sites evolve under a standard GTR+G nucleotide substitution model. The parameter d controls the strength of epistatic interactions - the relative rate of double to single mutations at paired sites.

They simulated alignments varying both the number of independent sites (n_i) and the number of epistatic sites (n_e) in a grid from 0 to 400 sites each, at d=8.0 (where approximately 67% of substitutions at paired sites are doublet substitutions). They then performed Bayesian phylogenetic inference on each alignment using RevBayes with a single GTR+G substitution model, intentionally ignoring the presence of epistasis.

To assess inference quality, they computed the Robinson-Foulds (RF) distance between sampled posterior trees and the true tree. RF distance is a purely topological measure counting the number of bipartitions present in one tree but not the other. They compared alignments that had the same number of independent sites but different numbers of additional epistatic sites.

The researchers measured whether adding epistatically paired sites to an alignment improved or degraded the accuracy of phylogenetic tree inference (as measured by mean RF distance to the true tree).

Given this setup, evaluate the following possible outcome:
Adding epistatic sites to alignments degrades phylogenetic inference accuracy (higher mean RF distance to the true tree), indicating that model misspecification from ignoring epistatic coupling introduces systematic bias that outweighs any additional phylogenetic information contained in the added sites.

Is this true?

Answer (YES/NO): NO